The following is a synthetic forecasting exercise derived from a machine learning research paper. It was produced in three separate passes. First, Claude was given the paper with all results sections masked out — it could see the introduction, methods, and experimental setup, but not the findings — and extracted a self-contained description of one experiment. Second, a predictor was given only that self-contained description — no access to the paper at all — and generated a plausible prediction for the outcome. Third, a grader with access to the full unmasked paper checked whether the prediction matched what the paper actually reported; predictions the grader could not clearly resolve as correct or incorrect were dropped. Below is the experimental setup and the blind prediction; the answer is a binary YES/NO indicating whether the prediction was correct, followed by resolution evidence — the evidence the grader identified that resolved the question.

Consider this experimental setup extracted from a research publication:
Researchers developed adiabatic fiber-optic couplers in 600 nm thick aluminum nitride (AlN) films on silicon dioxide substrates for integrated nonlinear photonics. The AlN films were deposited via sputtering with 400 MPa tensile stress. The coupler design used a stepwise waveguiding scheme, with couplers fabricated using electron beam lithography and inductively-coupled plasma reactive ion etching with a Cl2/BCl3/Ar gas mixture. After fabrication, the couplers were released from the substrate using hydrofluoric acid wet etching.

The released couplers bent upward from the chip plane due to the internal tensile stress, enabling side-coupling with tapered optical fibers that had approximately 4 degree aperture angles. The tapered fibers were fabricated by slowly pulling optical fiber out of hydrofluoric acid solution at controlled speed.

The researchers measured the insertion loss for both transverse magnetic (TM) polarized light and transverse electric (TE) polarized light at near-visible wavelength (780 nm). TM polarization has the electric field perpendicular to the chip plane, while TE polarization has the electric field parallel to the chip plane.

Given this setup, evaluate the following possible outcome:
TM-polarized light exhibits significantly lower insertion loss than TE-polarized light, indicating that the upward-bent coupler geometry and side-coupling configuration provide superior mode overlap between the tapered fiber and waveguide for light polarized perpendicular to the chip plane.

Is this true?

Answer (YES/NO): NO